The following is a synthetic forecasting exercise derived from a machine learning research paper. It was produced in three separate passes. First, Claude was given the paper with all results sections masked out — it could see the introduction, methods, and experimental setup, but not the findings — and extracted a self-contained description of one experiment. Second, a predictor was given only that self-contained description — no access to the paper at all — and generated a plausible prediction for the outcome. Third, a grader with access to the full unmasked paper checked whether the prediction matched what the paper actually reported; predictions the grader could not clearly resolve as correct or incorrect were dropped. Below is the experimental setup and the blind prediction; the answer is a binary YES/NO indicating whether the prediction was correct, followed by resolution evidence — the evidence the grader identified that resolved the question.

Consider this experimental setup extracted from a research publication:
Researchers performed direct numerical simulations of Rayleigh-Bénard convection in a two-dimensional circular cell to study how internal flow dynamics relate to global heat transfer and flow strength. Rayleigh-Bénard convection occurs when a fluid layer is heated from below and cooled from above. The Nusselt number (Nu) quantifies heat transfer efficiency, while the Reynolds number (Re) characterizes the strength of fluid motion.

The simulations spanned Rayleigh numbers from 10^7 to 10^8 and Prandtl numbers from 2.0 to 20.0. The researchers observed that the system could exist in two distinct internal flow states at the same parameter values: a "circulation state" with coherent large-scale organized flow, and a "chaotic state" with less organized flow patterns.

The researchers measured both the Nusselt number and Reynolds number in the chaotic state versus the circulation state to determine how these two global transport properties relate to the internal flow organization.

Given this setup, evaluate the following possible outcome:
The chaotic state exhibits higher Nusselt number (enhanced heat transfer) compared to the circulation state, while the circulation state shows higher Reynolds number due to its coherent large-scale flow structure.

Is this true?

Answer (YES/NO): YES